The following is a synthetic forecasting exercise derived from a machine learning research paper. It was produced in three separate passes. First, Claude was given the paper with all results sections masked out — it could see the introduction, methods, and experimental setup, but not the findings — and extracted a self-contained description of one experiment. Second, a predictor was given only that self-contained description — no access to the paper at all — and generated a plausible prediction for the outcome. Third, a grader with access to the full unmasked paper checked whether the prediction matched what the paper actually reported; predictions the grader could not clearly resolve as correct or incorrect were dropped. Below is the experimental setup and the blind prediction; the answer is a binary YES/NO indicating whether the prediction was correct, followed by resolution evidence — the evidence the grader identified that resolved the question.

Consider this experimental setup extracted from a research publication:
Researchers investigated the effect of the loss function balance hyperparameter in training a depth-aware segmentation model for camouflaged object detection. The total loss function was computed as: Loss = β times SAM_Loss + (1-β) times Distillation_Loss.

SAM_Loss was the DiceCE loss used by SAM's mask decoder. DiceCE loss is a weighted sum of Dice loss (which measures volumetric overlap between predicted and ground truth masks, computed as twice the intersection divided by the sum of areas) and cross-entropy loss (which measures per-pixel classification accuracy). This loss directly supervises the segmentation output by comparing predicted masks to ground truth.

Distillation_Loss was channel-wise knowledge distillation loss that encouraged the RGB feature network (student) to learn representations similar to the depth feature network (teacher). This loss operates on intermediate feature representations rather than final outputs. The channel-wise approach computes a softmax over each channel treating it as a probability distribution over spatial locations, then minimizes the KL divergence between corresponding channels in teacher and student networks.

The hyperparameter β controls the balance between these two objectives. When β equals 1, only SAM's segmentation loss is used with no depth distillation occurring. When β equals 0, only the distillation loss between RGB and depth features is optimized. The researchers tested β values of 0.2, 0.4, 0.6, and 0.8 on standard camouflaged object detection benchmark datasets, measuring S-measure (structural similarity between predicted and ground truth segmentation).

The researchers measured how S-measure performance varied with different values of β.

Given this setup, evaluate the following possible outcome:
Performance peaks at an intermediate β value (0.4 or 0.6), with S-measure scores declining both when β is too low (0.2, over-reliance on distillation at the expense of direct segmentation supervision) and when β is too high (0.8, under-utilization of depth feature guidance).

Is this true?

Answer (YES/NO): NO